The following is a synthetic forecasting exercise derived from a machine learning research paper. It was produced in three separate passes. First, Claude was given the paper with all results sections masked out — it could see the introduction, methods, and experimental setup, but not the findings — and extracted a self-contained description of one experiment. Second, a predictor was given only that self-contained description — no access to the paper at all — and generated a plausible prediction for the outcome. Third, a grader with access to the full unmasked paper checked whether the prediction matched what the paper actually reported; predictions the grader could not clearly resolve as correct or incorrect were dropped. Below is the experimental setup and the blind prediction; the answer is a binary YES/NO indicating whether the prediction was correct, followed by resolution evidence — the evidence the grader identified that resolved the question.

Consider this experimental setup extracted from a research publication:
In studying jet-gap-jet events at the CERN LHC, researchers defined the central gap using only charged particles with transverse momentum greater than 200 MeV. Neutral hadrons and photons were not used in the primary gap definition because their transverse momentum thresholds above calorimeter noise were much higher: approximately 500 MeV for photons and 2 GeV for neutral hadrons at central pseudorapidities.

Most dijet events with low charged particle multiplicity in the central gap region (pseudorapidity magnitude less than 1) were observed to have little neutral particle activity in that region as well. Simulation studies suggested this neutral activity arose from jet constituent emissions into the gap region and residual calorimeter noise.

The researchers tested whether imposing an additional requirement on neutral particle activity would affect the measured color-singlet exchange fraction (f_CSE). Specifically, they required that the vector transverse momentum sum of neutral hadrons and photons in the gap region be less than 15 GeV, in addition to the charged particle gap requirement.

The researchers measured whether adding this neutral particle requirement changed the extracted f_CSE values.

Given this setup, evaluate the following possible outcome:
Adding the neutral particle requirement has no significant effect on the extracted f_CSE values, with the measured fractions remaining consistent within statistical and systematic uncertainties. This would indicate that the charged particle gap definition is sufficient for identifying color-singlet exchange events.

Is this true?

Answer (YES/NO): YES